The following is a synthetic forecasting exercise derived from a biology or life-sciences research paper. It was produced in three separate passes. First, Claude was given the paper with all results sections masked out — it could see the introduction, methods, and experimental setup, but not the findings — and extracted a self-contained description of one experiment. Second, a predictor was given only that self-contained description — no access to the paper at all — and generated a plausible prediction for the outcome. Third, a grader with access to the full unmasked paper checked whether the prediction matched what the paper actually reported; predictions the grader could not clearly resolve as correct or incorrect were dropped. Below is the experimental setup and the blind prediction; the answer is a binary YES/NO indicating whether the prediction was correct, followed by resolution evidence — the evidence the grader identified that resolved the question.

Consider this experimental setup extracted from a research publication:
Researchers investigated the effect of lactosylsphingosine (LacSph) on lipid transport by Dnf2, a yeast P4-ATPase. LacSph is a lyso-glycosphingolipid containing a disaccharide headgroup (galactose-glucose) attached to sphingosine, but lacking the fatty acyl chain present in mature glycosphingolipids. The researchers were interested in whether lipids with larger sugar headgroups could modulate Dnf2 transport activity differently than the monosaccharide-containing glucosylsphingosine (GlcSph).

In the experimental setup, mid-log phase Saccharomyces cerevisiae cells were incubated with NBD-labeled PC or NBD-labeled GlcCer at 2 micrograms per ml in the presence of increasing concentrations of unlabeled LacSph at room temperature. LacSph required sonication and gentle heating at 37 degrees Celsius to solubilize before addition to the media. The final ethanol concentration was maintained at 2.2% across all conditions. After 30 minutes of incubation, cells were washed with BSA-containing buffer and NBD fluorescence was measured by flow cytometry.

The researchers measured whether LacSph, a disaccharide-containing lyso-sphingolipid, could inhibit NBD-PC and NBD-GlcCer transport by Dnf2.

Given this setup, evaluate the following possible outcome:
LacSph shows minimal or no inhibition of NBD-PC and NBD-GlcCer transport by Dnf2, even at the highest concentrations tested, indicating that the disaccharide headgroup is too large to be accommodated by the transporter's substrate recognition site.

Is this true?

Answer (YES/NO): NO